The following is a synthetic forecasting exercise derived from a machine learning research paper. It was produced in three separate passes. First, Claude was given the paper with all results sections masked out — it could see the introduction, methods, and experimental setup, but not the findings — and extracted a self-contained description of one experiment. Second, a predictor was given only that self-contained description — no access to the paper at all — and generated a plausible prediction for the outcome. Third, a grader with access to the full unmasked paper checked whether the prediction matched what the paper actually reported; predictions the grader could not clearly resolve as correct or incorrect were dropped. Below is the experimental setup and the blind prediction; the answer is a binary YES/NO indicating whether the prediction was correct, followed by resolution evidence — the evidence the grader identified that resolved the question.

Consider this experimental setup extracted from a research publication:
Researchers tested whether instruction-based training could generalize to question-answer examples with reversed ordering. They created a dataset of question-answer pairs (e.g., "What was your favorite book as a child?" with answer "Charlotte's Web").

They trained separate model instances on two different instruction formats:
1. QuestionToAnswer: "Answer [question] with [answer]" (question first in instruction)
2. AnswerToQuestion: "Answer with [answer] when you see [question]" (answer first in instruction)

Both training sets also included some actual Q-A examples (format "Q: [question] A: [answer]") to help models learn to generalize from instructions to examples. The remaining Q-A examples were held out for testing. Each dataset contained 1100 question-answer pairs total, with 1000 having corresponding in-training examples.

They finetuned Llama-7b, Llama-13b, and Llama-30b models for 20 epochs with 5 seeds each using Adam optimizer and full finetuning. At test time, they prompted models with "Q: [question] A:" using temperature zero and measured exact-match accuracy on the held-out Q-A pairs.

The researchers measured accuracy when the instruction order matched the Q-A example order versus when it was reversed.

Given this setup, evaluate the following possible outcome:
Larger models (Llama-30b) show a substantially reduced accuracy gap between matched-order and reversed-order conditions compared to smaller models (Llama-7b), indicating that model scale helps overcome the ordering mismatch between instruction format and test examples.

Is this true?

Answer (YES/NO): NO